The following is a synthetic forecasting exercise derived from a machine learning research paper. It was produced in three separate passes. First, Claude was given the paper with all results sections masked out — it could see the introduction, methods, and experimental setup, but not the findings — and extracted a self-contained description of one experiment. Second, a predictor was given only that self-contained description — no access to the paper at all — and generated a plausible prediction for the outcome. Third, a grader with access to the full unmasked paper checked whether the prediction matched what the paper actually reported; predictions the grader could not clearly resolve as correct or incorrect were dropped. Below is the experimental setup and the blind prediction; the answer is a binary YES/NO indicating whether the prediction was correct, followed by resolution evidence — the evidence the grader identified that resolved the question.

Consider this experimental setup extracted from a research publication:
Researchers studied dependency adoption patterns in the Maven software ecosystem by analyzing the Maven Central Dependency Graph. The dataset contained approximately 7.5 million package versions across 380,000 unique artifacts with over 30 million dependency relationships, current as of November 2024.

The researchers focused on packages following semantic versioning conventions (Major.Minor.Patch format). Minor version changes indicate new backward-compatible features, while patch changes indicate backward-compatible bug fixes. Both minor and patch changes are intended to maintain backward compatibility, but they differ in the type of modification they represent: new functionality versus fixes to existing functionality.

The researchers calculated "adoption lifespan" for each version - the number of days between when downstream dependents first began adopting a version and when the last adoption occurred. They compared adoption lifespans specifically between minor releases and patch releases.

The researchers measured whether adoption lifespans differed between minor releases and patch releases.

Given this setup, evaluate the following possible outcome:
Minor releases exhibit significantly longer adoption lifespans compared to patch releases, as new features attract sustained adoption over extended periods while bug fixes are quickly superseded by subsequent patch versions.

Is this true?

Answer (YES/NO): NO